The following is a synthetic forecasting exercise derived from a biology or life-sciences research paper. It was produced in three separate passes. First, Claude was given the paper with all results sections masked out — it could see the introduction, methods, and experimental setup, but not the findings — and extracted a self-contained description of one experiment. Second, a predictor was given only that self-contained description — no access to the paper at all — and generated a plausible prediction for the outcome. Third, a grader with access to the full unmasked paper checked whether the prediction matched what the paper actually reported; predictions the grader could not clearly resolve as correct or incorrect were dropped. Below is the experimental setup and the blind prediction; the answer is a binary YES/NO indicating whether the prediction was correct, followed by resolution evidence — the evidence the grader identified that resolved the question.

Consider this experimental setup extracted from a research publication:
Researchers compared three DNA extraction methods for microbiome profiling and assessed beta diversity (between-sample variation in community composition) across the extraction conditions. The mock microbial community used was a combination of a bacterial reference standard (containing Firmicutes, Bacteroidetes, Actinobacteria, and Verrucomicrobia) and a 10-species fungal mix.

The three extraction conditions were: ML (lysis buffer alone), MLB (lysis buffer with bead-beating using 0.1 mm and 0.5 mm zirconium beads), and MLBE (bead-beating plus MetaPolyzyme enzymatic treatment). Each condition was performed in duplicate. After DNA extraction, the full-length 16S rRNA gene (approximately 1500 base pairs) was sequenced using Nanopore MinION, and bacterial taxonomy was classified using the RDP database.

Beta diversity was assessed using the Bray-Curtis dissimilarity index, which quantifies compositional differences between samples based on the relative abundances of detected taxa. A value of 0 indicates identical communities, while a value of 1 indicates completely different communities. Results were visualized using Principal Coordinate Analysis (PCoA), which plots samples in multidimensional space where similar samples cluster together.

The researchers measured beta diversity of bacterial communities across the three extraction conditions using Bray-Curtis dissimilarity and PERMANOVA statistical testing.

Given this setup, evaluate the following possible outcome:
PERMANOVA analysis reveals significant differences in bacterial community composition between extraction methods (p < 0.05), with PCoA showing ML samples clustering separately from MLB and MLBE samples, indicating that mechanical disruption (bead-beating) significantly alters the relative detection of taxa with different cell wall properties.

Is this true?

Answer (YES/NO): NO